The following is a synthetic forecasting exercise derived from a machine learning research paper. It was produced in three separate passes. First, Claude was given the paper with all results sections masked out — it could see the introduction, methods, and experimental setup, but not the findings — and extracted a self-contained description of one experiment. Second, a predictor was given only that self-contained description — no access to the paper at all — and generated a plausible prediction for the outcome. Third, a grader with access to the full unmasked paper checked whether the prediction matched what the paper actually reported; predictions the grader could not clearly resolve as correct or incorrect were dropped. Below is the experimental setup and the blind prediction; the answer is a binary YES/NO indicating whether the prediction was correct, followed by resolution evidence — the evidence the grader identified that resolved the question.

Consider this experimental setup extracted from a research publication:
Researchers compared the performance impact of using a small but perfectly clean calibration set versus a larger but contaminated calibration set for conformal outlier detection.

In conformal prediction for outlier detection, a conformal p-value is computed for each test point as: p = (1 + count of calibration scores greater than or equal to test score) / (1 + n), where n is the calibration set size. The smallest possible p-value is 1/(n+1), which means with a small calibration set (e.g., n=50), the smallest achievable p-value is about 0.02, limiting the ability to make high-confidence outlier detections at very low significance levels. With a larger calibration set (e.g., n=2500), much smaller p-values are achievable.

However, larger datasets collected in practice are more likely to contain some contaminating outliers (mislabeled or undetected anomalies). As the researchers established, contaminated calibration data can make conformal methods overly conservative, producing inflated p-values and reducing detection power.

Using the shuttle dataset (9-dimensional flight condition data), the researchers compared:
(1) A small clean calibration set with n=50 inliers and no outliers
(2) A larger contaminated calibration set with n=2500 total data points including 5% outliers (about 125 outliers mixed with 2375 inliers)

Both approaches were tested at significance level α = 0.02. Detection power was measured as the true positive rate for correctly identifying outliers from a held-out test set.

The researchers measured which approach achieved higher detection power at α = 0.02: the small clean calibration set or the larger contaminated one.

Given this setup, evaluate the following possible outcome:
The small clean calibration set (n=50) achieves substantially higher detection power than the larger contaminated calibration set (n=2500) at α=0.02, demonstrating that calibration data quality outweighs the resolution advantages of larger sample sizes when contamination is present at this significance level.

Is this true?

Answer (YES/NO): NO